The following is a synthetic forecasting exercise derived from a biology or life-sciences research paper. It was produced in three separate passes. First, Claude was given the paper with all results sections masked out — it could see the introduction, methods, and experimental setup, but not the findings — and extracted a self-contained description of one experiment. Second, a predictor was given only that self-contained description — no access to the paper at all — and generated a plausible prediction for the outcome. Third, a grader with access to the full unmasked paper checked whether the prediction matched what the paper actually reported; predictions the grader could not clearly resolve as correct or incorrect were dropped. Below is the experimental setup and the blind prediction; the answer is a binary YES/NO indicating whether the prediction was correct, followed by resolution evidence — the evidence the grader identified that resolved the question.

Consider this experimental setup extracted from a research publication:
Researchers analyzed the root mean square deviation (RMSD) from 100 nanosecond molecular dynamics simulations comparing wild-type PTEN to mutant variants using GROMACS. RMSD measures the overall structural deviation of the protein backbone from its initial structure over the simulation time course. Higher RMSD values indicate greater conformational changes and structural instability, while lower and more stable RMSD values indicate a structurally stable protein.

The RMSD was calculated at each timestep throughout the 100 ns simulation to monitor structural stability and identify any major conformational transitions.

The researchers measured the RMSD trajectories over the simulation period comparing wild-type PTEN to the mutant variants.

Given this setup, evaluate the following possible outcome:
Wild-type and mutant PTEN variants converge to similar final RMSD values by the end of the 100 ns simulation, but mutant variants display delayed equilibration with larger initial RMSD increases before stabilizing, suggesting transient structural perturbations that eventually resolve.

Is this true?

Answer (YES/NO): NO